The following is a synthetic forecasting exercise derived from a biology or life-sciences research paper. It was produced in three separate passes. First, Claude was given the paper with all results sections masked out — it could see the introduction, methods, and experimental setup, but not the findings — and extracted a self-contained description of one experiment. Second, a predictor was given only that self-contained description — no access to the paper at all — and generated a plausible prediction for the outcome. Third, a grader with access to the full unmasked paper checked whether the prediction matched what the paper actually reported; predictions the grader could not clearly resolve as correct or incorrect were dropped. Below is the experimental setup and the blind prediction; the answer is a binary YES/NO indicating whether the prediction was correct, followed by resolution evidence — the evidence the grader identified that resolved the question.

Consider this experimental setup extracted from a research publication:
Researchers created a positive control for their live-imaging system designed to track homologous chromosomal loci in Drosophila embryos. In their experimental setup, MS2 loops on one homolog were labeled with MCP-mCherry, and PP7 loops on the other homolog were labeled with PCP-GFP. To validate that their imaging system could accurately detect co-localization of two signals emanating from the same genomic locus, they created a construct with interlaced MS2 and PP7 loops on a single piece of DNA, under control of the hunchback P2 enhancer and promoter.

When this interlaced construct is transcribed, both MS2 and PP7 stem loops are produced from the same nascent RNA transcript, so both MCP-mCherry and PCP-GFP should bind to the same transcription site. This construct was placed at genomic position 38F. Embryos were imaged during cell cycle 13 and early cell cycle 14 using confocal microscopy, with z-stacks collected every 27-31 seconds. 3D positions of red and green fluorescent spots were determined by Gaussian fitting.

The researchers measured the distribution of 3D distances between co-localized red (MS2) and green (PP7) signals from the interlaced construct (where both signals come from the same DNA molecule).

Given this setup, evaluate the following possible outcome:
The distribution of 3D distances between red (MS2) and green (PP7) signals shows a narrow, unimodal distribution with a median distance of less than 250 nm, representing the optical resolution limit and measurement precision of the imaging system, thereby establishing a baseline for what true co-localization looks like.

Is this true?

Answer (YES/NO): YES